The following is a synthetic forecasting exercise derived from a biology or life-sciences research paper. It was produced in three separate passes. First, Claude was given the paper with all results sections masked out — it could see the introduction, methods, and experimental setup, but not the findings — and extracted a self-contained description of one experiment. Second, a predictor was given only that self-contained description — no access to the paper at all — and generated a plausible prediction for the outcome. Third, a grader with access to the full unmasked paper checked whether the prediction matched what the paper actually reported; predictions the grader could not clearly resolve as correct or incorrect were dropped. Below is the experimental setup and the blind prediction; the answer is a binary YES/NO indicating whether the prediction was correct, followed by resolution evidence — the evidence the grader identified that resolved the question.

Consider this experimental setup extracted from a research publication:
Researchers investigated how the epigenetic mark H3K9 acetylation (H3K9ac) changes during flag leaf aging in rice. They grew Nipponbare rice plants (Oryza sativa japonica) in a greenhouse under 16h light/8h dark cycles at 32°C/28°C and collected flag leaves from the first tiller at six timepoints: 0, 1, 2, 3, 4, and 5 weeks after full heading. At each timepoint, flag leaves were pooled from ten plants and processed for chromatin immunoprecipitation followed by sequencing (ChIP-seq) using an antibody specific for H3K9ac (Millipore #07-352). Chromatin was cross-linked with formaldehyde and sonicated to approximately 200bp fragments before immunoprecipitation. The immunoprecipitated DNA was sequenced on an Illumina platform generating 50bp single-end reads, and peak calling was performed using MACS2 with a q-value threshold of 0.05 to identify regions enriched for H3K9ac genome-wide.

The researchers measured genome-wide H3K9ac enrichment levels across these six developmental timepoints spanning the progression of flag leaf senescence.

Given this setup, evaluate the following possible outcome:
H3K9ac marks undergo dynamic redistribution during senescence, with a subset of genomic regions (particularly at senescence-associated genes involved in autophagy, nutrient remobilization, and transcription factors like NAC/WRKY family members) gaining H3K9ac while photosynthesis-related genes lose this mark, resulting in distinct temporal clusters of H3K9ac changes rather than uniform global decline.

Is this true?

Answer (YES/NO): YES